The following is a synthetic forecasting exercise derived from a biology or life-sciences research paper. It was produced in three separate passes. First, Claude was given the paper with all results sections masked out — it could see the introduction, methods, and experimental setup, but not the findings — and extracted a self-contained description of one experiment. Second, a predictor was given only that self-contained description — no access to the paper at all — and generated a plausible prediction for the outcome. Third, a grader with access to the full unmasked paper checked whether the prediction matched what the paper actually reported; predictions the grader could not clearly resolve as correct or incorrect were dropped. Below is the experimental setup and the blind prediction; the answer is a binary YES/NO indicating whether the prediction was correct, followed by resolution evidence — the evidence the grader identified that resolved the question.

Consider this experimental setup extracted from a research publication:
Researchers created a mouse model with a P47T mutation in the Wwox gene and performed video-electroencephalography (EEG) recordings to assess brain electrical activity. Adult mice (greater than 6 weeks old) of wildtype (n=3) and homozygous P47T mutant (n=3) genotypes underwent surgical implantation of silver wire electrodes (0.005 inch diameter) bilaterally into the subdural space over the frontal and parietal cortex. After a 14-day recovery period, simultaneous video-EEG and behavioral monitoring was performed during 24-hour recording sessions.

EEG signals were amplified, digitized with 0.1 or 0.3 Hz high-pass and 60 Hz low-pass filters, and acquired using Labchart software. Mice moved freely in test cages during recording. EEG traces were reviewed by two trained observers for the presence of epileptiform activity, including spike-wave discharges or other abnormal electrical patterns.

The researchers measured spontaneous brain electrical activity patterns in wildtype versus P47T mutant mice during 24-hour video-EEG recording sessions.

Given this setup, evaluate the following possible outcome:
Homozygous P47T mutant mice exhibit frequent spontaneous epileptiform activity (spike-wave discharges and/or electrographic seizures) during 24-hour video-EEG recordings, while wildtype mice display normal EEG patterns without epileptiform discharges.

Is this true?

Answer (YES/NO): YES